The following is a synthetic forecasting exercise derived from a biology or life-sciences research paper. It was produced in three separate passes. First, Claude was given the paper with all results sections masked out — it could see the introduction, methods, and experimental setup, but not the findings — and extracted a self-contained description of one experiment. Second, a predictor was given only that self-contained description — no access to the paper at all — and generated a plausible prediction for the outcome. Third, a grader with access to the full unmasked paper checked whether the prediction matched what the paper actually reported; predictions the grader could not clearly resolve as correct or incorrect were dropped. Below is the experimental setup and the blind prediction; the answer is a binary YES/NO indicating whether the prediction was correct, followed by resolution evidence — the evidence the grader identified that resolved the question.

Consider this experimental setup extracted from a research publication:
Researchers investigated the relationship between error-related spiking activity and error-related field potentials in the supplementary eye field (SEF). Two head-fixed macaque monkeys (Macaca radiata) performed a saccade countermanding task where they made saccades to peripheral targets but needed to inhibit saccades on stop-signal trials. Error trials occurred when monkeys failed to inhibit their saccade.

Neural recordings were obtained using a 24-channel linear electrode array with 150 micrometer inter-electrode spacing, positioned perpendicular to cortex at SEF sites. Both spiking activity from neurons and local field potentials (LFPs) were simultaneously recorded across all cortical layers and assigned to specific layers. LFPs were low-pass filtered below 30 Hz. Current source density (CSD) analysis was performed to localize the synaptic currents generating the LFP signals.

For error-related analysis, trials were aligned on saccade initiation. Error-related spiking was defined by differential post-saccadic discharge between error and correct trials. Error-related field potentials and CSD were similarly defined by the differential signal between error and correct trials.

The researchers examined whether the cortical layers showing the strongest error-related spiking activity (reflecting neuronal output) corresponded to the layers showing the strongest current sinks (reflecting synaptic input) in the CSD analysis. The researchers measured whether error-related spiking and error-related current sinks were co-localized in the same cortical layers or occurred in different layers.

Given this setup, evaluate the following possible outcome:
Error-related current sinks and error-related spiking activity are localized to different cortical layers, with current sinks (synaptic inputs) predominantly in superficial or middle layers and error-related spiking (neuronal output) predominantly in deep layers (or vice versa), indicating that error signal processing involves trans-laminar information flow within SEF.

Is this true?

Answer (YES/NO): NO